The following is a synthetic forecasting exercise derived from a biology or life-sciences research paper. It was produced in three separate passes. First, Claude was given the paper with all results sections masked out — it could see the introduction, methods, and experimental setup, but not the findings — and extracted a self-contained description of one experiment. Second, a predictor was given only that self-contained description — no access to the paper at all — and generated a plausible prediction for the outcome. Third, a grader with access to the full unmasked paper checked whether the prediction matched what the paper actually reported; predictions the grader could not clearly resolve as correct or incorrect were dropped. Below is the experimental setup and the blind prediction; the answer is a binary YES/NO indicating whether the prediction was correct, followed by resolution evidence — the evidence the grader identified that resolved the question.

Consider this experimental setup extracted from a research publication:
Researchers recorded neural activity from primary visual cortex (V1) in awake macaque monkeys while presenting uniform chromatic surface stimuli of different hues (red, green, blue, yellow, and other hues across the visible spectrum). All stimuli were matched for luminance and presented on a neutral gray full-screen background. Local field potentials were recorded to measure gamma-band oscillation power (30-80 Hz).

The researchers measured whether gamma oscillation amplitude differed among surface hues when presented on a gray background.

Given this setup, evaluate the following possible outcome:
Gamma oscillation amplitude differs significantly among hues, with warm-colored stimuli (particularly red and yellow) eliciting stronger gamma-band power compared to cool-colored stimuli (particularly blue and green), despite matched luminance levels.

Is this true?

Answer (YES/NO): NO